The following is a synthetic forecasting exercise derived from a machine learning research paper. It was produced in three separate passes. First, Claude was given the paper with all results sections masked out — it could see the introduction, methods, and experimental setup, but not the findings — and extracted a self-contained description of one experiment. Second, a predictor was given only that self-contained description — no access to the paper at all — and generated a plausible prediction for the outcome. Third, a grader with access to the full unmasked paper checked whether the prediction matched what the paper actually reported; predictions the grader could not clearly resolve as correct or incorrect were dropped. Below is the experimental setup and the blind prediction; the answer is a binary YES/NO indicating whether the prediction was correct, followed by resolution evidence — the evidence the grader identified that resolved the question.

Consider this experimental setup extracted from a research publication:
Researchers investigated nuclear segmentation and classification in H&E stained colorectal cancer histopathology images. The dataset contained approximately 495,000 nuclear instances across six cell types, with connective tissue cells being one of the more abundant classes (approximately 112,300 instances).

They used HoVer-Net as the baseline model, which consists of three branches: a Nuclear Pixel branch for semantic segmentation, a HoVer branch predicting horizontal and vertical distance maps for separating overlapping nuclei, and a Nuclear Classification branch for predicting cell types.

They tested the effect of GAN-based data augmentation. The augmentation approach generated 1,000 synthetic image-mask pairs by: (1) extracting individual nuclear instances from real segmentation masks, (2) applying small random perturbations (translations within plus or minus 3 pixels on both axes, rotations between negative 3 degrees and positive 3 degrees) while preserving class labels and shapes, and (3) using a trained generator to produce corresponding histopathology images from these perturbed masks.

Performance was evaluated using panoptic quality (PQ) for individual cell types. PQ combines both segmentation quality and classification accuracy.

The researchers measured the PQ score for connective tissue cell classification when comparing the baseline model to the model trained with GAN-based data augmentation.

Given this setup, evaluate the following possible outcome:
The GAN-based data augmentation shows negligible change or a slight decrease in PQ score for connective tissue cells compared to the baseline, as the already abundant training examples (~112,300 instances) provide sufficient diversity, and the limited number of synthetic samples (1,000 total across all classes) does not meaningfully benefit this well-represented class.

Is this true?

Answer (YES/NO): YES